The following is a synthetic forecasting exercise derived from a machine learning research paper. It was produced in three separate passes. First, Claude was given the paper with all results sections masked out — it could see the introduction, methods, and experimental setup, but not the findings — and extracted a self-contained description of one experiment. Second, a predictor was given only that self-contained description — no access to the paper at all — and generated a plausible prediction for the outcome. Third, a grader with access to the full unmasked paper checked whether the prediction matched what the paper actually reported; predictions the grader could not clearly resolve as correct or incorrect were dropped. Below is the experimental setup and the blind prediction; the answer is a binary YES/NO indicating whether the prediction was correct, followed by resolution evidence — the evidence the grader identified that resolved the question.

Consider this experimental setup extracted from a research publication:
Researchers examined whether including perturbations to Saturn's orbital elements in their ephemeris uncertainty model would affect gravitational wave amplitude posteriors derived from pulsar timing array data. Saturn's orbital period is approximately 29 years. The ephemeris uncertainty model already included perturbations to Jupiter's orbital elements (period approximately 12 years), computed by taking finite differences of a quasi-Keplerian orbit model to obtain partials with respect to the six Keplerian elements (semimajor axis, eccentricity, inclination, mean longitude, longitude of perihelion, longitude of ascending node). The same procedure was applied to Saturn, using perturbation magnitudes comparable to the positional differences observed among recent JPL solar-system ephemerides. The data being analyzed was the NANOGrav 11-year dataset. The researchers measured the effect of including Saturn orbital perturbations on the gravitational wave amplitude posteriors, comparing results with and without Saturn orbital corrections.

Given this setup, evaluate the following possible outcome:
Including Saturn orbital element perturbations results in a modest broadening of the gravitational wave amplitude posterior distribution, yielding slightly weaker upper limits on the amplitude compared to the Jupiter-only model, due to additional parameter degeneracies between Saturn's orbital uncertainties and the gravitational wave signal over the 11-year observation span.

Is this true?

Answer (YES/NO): NO